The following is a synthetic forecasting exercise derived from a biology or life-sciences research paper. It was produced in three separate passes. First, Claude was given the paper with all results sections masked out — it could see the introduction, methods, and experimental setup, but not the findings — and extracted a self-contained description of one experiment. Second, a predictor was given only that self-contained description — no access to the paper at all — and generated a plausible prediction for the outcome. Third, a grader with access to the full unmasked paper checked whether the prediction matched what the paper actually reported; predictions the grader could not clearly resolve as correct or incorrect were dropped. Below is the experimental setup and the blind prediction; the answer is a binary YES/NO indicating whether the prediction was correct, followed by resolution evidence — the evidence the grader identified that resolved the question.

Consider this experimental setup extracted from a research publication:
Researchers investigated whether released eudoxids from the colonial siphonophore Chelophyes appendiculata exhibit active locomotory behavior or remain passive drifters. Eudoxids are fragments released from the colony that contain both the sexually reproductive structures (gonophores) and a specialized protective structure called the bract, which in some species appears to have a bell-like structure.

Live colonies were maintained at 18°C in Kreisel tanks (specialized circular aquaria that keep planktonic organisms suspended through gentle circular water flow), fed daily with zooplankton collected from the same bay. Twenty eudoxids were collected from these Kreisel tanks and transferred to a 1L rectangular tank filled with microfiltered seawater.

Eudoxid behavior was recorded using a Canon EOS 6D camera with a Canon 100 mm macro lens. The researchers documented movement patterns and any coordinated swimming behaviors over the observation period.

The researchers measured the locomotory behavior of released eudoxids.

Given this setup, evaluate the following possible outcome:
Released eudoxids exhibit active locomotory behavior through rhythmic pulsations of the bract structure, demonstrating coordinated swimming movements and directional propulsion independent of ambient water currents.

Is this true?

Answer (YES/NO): NO